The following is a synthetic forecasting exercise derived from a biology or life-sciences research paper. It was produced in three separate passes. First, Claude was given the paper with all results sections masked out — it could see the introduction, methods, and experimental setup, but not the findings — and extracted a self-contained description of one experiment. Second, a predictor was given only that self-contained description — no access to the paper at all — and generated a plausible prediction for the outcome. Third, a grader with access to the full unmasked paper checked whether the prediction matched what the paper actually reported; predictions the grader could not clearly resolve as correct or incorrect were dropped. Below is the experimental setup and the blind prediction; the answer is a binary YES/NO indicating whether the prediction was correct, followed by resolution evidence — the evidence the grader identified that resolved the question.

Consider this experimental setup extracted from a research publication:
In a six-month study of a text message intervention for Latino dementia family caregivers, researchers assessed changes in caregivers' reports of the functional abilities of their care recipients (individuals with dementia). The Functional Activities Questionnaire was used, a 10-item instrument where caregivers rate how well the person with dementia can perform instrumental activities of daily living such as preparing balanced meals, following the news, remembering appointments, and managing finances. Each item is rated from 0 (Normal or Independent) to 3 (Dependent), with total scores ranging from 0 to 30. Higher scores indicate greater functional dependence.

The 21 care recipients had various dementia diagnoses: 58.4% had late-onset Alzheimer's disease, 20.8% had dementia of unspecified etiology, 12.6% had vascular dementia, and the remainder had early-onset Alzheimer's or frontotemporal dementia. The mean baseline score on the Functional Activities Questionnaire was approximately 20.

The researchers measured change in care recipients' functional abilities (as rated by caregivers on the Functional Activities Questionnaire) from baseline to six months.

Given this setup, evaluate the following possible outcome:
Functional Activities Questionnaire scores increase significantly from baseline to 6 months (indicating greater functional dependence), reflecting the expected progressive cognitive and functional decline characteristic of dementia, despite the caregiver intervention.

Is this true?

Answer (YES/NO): NO